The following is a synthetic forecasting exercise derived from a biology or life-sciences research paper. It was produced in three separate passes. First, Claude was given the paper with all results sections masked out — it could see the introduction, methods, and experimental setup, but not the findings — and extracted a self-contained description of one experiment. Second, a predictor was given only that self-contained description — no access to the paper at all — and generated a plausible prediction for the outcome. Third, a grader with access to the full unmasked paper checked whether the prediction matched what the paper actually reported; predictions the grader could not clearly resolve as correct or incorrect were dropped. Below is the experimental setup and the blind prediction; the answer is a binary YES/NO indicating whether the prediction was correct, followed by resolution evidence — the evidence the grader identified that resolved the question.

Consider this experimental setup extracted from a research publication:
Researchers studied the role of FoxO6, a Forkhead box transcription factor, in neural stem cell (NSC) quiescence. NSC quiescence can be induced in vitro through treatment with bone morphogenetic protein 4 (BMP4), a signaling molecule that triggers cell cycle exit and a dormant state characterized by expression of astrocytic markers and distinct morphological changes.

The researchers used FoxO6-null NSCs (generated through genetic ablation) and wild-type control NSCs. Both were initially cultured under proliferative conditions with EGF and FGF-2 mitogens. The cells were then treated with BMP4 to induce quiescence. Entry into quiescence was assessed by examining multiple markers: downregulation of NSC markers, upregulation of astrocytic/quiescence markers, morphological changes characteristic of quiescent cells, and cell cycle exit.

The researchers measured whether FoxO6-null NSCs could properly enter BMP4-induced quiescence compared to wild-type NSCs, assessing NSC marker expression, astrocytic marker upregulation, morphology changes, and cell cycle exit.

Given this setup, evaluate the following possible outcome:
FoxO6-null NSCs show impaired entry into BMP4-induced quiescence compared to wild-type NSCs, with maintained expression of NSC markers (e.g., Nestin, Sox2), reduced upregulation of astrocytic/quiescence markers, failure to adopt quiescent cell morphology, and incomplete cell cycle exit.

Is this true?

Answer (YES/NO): NO